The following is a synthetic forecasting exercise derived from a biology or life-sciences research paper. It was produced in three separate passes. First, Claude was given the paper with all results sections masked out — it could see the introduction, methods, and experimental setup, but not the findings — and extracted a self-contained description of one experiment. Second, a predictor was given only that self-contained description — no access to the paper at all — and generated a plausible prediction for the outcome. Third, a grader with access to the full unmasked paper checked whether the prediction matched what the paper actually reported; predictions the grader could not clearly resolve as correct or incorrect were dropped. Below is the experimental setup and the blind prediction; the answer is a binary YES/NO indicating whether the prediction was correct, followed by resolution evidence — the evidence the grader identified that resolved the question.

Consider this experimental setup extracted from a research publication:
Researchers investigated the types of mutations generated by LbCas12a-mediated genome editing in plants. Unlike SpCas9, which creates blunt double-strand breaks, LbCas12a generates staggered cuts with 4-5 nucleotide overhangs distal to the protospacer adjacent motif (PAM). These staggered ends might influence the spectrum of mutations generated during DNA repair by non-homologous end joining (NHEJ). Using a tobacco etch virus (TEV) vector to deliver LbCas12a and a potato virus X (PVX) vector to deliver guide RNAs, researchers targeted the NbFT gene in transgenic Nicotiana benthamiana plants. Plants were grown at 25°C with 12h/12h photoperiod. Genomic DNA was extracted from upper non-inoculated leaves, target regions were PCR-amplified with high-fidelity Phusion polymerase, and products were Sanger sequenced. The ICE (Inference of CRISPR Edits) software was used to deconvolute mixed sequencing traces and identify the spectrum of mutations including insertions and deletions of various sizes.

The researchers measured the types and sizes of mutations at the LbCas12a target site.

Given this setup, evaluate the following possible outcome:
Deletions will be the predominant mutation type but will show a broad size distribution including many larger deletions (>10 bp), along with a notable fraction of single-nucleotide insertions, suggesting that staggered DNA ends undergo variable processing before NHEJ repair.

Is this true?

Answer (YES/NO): NO